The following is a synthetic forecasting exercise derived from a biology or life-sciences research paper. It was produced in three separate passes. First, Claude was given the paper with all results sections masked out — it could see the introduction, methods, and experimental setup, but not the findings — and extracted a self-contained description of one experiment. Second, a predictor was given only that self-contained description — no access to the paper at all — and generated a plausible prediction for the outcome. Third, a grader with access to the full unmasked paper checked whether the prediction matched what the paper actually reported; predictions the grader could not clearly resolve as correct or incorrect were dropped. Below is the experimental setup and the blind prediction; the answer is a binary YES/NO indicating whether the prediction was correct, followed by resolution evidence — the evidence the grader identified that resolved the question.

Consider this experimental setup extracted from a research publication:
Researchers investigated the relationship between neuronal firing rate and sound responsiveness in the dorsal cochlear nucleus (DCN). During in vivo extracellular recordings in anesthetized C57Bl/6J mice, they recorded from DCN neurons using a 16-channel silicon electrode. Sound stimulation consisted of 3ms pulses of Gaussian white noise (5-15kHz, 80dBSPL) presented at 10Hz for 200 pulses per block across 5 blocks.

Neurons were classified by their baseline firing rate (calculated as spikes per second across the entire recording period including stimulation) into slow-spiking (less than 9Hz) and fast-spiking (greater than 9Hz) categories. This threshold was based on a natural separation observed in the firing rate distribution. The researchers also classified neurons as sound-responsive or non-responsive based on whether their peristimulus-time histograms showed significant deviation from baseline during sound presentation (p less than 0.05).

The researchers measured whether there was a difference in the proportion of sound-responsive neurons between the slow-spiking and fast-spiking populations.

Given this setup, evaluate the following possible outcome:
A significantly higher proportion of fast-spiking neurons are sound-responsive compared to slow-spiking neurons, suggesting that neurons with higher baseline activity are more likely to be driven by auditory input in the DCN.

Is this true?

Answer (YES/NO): NO